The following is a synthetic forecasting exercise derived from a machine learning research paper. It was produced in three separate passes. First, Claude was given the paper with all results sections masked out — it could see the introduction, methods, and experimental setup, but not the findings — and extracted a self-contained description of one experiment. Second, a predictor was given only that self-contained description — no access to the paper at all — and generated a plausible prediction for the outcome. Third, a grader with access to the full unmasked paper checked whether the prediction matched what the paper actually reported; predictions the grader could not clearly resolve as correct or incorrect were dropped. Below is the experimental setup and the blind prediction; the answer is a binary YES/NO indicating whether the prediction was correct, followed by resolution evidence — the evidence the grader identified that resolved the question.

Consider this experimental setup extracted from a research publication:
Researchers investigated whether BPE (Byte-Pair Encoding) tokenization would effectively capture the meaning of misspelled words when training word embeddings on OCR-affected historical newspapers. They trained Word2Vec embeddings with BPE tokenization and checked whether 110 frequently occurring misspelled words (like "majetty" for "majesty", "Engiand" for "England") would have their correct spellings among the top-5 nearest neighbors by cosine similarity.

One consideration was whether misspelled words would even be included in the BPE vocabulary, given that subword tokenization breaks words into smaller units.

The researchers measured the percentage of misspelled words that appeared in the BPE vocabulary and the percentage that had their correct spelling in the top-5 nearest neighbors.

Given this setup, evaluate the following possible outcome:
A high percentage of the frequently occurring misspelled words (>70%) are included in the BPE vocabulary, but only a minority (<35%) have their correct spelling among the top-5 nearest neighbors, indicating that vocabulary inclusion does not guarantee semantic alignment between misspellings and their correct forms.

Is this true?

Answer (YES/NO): NO